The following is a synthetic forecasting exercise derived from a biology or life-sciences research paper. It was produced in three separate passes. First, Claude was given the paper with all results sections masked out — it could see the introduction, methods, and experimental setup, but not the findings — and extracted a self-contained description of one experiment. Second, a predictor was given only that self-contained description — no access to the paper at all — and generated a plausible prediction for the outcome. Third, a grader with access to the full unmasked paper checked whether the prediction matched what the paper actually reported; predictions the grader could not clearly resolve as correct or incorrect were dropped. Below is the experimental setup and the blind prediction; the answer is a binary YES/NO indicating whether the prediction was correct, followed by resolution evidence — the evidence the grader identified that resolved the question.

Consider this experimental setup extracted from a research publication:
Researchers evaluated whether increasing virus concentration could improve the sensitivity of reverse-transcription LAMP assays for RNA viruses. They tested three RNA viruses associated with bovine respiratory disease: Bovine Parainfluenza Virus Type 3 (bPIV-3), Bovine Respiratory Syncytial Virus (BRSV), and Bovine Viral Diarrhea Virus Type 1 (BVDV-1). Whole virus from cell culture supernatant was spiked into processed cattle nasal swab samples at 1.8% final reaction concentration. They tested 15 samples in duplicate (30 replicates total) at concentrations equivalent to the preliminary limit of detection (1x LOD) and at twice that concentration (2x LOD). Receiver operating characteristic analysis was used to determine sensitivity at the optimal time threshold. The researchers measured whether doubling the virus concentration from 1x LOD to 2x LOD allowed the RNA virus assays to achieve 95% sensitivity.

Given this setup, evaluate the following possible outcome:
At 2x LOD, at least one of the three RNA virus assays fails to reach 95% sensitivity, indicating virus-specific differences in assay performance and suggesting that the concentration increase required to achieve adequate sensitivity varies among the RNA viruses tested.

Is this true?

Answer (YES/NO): YES